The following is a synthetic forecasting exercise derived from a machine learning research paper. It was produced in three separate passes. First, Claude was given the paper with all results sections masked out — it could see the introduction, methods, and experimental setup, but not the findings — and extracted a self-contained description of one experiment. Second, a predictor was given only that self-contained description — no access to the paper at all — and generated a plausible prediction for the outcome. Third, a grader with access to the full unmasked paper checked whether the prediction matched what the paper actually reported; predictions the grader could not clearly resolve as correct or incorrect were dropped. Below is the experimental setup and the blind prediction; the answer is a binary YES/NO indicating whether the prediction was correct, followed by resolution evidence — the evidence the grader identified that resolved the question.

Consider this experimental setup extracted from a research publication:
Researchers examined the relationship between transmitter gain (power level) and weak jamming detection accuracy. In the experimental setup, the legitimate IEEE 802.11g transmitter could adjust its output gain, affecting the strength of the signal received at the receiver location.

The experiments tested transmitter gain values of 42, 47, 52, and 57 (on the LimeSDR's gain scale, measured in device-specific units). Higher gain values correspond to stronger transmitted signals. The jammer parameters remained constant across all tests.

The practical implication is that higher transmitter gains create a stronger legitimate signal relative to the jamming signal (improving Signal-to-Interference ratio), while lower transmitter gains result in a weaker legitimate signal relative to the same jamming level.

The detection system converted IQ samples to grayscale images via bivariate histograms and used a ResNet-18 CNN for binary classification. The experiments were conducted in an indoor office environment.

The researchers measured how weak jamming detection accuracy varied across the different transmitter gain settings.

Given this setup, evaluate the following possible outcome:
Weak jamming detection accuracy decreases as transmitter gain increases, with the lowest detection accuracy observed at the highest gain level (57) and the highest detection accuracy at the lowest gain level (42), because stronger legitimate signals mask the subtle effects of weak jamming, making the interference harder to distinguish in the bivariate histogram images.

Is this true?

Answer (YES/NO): NO